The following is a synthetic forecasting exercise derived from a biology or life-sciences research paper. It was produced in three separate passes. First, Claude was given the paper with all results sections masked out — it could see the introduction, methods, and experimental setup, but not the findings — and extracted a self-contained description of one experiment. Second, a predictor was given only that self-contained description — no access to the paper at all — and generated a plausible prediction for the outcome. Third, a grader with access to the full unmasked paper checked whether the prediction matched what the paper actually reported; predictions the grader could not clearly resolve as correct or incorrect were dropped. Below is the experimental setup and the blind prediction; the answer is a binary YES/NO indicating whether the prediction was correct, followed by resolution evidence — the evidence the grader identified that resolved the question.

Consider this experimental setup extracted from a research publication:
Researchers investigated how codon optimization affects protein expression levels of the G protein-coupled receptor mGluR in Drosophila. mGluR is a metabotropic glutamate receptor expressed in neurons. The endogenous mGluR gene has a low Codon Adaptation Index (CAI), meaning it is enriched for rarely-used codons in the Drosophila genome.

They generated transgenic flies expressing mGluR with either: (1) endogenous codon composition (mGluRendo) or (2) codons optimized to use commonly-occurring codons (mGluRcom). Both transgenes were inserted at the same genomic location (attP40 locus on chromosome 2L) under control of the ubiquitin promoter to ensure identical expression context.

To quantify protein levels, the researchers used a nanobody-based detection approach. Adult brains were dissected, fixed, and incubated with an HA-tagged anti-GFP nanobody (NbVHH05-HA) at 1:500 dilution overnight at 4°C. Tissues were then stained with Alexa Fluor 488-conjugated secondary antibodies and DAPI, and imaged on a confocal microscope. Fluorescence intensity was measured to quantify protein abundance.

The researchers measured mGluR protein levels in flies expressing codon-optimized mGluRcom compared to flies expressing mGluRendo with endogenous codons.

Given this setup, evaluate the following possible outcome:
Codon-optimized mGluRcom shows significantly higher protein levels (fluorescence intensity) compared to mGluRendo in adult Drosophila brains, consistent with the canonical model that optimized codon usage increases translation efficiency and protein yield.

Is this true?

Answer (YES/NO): NO